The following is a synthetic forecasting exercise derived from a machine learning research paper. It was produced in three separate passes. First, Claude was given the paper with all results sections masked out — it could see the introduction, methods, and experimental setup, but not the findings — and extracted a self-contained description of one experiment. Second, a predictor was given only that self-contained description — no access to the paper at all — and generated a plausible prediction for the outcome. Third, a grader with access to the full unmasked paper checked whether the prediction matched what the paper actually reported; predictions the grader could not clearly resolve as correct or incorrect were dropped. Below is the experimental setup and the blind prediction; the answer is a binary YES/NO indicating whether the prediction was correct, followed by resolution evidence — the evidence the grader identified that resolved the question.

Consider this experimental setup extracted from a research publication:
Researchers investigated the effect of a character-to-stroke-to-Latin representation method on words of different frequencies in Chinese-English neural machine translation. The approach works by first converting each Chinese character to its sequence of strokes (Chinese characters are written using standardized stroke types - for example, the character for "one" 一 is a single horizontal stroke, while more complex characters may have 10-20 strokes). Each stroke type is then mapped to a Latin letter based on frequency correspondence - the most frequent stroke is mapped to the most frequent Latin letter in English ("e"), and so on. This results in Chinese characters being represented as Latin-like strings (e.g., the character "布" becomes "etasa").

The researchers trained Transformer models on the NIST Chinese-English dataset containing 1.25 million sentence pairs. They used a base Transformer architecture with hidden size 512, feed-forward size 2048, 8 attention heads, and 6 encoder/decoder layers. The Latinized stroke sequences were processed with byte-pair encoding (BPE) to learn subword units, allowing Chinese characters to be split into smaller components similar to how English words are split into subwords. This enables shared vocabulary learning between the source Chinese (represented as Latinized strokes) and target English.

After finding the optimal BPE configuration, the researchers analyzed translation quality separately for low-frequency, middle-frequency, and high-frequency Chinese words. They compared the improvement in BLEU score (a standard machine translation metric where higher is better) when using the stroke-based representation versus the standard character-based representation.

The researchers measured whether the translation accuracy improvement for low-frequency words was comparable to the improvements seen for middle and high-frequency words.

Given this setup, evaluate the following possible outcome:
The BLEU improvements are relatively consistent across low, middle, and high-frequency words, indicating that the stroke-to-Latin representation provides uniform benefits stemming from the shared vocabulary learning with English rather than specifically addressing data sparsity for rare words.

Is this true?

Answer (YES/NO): NO